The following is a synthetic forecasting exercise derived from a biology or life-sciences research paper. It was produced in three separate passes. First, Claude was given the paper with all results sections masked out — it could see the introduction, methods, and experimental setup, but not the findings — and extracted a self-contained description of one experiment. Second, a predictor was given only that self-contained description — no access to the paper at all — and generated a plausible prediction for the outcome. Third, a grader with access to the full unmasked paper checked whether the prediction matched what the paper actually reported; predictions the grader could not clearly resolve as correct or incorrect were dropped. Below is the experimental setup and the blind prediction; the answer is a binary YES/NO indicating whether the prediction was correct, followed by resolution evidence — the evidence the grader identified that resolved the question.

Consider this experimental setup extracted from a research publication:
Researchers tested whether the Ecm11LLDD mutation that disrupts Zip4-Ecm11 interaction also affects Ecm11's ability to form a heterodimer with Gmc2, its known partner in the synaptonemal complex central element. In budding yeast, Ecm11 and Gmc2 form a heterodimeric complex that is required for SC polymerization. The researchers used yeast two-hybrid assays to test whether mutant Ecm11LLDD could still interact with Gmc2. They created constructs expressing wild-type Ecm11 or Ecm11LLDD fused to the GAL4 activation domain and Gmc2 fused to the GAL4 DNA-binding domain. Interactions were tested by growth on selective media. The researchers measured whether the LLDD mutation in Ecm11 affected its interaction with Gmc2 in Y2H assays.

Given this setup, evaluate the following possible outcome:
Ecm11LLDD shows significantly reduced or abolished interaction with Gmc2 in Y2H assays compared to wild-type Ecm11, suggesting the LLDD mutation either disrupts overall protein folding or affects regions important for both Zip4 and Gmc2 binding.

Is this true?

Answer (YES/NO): NO